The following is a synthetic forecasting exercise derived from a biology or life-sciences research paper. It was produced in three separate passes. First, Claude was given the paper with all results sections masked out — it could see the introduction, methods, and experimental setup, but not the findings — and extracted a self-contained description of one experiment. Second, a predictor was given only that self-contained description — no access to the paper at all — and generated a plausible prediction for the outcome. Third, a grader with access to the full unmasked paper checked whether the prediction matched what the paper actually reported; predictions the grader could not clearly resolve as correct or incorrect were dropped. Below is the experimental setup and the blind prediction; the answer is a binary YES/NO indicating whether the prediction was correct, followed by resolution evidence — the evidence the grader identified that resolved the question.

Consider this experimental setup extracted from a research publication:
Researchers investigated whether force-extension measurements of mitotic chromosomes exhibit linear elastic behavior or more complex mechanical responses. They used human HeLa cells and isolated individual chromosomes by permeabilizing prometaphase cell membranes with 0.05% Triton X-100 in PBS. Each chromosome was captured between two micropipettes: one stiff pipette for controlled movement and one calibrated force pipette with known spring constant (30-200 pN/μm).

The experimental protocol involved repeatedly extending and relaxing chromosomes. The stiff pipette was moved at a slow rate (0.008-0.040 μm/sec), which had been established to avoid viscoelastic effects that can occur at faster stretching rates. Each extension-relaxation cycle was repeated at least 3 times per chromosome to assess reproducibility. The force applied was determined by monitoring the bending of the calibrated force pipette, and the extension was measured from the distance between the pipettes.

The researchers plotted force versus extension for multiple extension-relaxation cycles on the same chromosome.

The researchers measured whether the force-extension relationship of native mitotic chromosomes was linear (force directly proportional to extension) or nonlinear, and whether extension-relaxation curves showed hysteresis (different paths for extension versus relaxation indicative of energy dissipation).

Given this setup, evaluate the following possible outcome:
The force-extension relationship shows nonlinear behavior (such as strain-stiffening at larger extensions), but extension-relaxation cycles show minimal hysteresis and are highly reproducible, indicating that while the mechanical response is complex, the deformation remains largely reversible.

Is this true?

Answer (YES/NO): NO